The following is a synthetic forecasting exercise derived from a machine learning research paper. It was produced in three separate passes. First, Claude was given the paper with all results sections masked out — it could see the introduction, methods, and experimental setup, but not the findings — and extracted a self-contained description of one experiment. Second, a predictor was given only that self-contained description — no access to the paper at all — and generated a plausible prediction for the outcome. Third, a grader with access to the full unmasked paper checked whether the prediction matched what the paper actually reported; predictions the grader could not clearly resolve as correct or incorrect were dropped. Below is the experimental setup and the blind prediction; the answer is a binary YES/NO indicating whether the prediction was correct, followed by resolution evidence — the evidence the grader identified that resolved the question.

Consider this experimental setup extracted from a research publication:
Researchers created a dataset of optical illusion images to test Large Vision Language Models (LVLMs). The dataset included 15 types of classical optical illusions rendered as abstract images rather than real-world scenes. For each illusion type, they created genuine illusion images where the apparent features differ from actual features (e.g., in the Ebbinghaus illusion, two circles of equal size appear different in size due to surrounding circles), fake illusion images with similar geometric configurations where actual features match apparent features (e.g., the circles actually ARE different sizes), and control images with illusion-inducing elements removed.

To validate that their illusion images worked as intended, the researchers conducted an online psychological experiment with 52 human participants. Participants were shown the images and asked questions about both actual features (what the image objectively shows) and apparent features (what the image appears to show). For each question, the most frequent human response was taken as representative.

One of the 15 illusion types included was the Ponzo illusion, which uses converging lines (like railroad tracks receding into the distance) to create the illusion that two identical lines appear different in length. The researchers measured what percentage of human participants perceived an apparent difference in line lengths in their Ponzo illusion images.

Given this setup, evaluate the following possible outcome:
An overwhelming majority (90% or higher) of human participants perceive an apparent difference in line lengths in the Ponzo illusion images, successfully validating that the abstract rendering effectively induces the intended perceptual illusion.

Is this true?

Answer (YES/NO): NO